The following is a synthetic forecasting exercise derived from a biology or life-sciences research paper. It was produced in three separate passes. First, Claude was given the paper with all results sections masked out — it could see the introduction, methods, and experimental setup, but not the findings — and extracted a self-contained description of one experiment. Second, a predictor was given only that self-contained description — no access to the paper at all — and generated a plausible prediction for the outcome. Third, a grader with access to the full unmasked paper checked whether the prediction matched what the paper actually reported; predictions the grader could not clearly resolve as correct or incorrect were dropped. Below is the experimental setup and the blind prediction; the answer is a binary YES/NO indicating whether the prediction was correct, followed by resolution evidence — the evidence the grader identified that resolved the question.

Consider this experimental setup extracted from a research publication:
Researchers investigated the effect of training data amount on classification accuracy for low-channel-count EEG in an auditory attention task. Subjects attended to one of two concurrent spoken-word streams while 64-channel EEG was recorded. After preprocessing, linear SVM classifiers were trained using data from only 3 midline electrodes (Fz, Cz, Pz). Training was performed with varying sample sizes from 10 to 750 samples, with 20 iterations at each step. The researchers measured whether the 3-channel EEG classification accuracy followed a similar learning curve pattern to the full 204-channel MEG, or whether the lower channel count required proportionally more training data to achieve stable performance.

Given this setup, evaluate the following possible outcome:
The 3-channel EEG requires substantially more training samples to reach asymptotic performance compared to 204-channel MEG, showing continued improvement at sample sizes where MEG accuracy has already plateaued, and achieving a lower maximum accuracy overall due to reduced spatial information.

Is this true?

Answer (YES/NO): YES